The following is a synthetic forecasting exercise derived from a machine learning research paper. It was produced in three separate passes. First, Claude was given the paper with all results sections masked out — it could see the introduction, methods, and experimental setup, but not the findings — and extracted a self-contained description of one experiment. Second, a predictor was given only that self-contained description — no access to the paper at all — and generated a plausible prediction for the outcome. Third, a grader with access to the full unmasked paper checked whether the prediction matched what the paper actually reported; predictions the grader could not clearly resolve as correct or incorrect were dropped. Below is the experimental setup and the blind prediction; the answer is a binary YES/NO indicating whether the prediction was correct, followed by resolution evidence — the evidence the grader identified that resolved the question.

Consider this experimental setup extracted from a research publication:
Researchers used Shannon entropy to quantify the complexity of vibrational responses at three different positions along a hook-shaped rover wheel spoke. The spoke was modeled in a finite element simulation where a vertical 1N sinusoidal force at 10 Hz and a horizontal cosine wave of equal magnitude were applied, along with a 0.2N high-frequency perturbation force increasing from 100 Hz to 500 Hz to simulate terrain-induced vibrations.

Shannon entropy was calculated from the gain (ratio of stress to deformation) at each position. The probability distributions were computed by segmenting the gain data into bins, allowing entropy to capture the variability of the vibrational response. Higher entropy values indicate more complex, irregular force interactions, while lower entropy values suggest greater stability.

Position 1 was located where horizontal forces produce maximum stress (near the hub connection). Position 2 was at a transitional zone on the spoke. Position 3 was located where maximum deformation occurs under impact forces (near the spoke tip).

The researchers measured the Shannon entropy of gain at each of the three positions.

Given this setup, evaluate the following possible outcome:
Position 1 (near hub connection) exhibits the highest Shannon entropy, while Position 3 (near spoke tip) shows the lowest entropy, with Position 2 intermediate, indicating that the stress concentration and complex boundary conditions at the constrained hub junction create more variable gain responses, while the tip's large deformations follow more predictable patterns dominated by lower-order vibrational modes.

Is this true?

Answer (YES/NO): NO